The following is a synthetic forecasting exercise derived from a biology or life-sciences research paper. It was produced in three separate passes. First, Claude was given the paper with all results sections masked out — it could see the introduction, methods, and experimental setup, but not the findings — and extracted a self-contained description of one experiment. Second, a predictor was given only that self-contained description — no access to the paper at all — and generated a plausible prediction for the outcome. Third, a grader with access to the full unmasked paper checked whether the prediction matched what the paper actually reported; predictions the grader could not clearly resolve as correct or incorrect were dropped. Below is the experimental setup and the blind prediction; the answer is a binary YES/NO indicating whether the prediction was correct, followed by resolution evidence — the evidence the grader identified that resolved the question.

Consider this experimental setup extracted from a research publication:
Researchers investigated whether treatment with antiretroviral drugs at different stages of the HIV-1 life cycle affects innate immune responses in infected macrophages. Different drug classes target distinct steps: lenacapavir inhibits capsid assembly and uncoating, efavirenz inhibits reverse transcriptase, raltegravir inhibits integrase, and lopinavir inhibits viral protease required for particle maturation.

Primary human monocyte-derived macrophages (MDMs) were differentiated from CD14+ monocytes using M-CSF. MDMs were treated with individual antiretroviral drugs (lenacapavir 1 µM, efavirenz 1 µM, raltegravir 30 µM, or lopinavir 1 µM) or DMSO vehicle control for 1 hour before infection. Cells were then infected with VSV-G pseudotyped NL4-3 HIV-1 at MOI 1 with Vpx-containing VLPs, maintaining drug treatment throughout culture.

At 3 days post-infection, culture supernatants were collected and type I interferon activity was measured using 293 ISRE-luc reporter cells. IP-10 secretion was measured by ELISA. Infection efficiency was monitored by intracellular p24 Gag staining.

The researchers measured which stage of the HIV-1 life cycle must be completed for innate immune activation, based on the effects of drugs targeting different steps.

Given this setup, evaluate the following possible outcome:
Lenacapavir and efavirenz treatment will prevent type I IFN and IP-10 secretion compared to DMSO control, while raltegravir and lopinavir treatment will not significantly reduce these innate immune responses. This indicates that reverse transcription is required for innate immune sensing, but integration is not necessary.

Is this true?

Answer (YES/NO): NO